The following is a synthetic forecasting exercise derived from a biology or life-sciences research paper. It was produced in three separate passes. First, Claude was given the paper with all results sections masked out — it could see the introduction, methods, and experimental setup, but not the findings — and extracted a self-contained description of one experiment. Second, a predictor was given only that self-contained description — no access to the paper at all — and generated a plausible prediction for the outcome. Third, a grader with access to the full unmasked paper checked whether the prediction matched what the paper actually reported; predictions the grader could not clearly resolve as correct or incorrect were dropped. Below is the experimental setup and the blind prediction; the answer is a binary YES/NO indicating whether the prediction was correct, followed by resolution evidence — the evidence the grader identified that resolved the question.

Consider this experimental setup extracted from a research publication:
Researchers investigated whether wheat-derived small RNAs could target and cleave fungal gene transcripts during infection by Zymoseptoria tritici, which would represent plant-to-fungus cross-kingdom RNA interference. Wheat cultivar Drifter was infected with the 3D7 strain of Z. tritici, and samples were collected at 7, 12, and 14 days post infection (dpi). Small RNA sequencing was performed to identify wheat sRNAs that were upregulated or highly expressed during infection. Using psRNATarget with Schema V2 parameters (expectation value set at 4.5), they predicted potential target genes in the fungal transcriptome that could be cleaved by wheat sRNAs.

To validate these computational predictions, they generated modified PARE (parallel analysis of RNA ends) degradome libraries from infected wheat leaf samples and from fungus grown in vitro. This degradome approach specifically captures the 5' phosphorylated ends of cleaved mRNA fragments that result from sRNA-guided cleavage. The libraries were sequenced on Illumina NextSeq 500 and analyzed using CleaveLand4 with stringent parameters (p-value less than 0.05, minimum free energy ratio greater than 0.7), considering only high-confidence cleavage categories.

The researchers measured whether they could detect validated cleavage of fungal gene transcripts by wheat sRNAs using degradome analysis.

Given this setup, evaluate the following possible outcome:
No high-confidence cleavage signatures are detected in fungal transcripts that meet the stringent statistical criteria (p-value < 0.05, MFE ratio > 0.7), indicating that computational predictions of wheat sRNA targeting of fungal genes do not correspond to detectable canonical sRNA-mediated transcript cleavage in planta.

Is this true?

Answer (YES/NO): YES